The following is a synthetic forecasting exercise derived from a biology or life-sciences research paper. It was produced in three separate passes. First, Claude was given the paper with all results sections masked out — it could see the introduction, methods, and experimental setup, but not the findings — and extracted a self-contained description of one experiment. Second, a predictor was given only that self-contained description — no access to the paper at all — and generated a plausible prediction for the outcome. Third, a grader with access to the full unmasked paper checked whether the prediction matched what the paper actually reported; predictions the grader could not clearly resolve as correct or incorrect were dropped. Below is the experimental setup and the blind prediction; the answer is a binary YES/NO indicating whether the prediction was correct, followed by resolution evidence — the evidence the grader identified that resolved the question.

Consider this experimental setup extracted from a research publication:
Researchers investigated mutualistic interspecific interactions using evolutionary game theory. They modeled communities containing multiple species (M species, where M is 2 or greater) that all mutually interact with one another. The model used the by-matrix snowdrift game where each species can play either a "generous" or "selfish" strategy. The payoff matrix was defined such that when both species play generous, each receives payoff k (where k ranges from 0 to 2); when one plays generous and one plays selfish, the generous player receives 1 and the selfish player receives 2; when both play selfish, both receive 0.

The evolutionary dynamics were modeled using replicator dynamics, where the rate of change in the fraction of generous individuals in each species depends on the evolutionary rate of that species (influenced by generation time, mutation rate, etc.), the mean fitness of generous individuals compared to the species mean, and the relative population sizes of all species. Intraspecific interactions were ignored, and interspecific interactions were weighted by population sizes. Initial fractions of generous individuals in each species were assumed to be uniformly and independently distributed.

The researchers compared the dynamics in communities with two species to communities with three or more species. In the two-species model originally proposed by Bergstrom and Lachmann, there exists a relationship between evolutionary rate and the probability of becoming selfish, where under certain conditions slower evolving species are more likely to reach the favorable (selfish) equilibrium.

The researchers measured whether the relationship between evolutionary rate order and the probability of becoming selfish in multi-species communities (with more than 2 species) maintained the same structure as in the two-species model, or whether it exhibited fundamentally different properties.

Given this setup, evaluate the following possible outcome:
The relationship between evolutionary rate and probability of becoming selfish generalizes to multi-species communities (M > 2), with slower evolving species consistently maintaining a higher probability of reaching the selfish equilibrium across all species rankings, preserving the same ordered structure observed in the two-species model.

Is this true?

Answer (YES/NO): NO